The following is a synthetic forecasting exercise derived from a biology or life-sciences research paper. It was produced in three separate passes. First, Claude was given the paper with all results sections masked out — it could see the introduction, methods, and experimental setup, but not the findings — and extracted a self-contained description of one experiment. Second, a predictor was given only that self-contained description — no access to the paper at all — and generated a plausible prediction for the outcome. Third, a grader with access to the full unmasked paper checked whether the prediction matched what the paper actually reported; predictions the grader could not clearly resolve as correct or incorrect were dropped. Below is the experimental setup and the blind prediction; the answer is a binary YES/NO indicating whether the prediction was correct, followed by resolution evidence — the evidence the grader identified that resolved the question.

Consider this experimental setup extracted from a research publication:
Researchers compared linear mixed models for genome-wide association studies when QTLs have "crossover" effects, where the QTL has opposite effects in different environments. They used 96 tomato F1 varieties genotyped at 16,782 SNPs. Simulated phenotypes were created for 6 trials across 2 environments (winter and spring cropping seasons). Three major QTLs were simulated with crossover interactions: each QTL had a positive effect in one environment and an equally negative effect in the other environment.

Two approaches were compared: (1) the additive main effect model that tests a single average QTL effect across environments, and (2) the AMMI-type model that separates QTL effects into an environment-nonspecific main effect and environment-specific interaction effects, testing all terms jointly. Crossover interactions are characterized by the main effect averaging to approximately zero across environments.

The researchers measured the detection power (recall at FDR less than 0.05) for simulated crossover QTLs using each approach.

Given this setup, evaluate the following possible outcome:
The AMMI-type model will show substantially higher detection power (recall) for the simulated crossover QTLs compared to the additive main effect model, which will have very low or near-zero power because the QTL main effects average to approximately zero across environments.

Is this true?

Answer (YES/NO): YES